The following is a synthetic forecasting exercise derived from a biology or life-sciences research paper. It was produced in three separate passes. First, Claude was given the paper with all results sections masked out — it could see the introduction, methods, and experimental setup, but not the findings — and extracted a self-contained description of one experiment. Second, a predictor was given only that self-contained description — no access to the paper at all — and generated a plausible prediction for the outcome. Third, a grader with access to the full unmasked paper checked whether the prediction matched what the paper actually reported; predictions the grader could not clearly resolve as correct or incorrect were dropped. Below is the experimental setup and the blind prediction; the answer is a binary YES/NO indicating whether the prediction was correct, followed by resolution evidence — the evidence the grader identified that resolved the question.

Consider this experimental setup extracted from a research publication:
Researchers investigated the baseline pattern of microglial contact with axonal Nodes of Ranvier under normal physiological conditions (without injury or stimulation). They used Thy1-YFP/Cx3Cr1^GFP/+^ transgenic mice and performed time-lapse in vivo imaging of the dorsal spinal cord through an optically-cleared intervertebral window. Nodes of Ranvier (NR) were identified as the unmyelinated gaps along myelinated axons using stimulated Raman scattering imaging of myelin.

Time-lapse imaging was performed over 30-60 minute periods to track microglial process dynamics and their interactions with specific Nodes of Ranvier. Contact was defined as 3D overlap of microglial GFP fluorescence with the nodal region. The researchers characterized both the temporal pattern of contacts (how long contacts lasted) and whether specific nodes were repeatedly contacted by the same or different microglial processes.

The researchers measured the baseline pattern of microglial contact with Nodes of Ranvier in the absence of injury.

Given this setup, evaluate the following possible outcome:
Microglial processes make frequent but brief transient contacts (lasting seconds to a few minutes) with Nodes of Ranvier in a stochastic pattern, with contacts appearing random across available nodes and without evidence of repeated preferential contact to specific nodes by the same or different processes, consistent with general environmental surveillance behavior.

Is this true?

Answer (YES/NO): NO